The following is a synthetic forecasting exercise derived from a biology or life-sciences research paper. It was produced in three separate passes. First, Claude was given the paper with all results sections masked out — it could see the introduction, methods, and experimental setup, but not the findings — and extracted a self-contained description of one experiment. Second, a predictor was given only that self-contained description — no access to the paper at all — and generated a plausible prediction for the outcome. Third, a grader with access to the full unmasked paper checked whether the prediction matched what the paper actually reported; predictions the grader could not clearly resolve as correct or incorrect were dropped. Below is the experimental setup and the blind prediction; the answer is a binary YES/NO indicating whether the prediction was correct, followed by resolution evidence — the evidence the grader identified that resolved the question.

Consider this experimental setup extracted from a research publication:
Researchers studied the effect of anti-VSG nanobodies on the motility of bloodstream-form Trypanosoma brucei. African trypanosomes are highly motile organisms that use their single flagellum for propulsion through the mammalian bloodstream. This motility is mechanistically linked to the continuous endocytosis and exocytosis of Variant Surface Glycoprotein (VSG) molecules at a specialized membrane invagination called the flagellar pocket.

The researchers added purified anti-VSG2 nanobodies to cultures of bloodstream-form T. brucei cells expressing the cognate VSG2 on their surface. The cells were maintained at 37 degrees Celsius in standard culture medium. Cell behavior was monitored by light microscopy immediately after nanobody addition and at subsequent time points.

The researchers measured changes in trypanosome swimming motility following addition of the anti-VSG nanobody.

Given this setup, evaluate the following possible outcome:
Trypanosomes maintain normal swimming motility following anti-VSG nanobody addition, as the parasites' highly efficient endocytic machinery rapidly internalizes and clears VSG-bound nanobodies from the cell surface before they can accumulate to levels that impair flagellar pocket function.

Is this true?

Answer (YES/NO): NO